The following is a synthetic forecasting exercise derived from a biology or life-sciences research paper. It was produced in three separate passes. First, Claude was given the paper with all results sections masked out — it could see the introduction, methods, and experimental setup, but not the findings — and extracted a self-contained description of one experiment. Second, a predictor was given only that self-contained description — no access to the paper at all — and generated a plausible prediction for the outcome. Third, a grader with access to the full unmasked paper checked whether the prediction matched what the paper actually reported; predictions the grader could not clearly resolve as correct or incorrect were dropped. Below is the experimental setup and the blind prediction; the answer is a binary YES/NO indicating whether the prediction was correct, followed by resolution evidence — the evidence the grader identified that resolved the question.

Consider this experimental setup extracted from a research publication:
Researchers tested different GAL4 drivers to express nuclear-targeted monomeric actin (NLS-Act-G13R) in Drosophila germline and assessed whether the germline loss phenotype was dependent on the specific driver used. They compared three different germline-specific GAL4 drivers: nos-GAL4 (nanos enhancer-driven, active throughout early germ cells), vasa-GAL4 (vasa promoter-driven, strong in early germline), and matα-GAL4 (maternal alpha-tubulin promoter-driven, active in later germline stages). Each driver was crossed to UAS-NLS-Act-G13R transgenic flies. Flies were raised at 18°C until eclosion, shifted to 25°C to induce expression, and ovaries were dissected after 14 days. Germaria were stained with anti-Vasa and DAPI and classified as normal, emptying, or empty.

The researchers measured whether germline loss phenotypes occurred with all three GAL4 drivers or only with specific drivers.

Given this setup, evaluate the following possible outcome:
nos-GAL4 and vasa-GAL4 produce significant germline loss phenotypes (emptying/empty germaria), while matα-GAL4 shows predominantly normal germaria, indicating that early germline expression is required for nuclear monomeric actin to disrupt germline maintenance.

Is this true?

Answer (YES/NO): YES